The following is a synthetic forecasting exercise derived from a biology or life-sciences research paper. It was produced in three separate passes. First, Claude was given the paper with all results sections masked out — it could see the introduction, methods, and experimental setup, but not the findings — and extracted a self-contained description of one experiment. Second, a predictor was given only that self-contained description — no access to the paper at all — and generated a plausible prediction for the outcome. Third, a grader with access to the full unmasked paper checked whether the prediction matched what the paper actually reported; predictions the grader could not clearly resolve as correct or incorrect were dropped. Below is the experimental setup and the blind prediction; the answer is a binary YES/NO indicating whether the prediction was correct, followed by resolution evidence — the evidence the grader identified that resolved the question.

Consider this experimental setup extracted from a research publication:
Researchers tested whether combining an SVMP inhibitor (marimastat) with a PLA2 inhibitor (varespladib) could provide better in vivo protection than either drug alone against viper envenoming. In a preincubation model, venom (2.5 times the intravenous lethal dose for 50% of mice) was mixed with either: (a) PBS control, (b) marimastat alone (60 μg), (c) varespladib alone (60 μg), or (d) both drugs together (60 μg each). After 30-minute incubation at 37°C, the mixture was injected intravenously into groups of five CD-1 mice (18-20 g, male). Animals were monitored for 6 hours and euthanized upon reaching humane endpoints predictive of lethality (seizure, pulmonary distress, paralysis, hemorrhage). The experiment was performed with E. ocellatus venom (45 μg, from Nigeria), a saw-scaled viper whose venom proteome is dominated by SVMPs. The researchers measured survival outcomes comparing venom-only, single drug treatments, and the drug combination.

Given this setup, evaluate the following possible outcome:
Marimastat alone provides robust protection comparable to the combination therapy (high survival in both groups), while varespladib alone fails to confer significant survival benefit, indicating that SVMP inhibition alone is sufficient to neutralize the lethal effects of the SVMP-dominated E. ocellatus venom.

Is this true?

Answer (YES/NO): NO